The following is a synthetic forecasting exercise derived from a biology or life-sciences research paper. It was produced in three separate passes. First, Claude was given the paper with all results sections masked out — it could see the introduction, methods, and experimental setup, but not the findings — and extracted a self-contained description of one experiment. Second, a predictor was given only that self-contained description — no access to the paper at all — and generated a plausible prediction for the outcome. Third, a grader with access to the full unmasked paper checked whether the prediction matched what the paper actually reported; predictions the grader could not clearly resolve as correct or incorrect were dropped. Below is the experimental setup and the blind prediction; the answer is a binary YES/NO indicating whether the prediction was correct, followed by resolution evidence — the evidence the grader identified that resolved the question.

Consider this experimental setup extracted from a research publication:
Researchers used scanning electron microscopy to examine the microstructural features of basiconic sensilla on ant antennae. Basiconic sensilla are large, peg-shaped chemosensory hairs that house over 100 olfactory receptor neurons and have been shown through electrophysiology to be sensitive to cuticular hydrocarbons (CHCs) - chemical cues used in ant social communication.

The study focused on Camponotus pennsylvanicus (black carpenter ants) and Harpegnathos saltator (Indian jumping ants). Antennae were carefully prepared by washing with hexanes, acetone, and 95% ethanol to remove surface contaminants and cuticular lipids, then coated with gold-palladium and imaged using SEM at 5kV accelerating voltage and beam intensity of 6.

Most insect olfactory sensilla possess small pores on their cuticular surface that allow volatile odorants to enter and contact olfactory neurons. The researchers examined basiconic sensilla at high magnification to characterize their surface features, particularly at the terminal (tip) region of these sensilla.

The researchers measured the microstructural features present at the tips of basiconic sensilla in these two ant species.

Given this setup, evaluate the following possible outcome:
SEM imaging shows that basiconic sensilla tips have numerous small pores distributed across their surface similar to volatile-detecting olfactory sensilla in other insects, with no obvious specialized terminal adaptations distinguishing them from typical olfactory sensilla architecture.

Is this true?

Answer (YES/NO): NO